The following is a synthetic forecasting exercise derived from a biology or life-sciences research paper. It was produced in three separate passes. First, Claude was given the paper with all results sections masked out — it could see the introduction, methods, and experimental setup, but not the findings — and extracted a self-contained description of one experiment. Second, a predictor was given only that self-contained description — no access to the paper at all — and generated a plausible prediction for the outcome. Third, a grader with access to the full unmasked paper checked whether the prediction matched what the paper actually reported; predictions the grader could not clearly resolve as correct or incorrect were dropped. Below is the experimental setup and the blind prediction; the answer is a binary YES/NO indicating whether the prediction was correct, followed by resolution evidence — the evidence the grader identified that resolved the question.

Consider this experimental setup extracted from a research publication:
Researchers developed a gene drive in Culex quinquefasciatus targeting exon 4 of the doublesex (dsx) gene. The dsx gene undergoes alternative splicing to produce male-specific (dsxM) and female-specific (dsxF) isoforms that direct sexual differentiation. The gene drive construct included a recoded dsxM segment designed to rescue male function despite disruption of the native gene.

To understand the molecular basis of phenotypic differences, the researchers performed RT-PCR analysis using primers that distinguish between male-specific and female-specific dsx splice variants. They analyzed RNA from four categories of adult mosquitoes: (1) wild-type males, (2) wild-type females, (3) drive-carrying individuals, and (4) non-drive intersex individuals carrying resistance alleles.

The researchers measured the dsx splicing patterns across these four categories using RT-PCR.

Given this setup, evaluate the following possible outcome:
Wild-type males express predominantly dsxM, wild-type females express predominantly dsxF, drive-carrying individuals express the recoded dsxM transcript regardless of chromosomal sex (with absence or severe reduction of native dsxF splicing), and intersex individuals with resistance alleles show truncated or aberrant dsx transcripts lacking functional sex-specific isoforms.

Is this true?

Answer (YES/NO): NO